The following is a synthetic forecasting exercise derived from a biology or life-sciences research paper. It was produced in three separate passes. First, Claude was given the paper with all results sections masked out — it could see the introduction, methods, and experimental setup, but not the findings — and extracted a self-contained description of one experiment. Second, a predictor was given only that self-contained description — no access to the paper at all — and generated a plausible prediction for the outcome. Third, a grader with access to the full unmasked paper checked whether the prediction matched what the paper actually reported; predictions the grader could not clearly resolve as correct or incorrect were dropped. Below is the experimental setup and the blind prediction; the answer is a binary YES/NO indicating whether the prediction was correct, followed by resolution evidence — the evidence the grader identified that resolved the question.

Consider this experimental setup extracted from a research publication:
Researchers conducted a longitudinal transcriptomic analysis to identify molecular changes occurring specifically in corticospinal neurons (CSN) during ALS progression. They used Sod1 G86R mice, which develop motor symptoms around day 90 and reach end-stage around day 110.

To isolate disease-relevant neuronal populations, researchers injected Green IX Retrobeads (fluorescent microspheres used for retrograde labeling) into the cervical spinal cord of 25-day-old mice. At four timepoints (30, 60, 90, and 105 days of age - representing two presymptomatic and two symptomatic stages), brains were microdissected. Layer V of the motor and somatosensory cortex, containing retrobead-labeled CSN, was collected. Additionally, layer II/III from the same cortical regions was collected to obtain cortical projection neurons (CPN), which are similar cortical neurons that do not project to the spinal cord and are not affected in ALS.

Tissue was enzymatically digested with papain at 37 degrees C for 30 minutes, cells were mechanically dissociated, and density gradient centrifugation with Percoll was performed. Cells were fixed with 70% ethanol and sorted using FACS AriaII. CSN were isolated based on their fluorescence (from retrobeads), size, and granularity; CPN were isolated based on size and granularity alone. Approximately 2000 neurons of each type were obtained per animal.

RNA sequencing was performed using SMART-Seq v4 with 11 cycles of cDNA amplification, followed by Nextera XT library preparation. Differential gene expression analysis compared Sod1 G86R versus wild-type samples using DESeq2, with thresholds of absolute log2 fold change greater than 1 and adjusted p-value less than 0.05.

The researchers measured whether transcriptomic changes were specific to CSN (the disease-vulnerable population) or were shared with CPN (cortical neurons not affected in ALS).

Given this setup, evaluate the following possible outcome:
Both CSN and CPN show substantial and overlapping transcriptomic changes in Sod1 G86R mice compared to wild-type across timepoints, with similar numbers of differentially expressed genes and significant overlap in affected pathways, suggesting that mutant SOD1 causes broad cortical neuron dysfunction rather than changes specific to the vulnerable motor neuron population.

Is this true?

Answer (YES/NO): NO